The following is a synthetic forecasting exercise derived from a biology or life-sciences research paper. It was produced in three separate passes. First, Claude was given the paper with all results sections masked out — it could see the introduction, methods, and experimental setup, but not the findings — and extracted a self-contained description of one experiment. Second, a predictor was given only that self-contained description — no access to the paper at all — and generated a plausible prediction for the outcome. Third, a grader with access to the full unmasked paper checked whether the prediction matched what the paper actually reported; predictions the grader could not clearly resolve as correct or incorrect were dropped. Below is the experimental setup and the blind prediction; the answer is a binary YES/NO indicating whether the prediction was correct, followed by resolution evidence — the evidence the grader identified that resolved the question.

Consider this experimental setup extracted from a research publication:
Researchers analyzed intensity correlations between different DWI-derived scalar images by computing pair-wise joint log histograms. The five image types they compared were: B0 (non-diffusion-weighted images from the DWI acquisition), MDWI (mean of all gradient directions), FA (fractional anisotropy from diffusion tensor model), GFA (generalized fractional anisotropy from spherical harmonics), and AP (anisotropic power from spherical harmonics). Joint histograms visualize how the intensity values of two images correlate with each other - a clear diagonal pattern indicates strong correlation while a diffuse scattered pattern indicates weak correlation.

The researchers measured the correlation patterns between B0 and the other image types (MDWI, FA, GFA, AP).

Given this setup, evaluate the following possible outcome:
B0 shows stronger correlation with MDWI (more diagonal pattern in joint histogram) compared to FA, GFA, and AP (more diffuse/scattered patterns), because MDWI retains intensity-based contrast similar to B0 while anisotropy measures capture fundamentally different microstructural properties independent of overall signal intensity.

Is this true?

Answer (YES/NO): YES